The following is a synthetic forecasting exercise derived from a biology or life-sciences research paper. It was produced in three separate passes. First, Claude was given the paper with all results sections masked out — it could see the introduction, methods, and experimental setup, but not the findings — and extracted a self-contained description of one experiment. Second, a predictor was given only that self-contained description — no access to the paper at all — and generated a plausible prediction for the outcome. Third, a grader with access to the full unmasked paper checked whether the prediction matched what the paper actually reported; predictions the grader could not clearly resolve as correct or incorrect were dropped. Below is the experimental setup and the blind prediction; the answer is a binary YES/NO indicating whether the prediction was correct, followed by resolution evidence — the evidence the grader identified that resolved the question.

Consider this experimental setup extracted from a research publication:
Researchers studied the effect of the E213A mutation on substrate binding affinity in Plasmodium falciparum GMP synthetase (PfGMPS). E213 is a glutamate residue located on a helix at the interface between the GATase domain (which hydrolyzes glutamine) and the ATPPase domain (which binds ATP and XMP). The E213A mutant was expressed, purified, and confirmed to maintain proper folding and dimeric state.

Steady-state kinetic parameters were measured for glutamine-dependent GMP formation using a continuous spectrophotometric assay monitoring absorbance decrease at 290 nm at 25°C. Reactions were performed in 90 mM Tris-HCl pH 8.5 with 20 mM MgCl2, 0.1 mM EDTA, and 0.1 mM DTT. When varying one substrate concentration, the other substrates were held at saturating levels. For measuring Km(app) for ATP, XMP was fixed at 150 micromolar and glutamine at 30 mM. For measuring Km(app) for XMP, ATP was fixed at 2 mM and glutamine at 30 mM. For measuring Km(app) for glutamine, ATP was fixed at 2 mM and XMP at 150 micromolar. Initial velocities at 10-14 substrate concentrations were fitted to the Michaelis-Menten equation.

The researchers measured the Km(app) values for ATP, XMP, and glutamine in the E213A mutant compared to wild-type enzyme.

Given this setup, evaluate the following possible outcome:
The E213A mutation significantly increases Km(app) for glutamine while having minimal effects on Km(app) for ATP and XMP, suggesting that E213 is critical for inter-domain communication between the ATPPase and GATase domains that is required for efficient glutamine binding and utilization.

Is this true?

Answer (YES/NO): YES